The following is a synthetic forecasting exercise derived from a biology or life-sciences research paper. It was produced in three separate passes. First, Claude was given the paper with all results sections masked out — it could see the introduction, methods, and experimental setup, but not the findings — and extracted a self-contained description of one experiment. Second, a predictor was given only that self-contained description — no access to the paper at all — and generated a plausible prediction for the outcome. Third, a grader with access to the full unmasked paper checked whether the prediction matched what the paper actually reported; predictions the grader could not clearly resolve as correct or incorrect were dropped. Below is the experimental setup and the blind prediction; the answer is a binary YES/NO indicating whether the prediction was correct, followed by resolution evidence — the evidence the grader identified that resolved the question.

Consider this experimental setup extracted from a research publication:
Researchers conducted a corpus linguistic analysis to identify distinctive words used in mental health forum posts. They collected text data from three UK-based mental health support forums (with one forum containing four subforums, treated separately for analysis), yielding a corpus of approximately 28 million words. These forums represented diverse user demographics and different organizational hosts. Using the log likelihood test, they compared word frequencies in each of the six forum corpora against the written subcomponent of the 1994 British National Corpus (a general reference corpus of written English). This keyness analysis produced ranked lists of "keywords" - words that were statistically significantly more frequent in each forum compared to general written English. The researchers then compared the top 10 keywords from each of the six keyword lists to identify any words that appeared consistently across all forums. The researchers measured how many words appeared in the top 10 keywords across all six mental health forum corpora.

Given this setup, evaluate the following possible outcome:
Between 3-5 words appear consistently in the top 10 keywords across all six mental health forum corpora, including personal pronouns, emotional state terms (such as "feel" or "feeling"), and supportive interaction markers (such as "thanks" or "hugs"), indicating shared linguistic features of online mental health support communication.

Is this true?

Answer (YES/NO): NO